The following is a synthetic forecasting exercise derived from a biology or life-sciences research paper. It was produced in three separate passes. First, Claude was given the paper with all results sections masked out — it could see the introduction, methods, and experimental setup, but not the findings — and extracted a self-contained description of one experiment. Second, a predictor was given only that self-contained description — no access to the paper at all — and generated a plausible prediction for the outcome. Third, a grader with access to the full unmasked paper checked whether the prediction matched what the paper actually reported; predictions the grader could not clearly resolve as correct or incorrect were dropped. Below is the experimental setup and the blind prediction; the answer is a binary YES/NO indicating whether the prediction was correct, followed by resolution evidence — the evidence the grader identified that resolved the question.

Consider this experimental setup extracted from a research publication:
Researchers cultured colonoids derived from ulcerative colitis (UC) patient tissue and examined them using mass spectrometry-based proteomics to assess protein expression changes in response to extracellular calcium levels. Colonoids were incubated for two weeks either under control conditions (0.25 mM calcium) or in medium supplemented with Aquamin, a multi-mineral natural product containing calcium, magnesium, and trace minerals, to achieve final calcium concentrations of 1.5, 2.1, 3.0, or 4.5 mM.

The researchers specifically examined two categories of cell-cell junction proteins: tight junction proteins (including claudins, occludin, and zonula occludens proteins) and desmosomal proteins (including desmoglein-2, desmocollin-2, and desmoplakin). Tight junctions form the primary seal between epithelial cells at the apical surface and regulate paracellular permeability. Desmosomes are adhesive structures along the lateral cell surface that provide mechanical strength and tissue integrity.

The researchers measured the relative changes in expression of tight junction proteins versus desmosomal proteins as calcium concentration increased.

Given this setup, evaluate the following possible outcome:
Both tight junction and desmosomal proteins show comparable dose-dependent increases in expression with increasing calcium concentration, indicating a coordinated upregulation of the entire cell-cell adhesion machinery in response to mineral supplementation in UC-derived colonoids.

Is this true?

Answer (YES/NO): NO